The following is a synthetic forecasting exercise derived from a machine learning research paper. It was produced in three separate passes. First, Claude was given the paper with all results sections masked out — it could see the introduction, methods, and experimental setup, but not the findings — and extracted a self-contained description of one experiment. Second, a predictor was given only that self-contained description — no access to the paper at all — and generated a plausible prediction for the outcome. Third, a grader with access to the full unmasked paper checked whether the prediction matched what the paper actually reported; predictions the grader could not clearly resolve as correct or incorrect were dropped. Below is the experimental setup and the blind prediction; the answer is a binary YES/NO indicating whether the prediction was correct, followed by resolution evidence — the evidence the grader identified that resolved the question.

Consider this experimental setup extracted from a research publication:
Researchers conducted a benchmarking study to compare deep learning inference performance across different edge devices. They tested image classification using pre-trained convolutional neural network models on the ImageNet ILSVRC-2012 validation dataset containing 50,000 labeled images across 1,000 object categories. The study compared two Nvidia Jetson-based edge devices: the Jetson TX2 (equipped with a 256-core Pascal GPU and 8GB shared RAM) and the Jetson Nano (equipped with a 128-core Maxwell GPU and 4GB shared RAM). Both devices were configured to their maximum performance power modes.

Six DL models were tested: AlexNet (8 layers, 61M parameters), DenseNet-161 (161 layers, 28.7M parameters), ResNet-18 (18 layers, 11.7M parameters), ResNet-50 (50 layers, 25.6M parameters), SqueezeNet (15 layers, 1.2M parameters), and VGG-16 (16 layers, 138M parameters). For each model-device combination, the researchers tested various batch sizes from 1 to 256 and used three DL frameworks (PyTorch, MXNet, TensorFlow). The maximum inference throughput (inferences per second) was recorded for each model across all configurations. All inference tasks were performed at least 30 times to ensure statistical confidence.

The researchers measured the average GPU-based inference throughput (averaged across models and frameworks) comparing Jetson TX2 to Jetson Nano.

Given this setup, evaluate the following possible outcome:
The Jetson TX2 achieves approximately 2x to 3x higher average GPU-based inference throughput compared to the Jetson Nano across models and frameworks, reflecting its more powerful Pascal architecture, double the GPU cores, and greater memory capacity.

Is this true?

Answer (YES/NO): YES